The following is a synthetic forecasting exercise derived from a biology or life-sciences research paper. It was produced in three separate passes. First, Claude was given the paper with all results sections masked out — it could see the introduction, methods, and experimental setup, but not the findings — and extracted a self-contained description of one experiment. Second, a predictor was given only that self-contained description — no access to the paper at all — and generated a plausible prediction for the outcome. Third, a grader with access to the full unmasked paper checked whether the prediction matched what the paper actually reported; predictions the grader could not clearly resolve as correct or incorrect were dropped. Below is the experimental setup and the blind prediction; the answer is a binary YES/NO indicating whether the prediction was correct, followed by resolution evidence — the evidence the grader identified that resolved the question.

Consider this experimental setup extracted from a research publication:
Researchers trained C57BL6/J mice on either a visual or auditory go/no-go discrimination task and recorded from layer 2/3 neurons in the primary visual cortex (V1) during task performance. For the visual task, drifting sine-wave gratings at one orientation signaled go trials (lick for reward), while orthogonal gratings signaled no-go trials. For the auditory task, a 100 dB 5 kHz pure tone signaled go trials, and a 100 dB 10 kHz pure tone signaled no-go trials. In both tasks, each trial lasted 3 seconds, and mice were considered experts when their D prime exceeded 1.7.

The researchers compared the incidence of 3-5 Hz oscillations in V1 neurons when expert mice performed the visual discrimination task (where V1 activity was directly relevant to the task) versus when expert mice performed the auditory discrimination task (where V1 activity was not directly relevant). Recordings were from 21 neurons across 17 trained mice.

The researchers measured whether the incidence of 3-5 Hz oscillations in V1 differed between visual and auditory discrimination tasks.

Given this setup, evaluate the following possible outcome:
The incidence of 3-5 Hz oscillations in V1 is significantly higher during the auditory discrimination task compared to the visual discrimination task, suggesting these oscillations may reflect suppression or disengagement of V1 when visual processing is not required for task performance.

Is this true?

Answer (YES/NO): NO